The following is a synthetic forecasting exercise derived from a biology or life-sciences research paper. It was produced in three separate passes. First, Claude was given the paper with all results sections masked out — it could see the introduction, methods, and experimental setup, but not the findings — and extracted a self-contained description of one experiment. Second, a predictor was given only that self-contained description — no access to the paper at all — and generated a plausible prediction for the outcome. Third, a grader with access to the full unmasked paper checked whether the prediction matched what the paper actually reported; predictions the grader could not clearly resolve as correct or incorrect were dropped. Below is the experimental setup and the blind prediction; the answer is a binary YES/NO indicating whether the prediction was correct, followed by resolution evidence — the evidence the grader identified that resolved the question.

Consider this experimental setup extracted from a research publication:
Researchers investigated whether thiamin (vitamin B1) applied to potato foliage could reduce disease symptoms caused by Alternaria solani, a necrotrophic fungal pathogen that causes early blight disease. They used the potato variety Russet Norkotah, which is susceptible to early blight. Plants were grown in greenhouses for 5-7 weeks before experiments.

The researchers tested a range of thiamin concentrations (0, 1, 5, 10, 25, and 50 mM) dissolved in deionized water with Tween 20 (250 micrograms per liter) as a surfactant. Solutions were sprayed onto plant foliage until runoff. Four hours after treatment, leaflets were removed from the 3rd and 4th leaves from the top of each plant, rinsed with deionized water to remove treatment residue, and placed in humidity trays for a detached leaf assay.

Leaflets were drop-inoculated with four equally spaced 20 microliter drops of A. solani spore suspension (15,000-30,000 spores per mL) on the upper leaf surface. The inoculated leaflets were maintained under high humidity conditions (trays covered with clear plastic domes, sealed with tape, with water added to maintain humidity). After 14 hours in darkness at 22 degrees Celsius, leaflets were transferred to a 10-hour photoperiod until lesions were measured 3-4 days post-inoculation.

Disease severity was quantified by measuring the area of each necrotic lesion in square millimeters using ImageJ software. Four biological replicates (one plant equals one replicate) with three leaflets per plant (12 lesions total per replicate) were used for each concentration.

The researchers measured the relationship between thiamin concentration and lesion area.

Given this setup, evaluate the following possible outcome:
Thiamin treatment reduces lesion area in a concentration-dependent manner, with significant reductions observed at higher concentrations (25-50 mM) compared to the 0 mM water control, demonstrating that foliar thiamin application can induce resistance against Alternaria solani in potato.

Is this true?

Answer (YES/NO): NO